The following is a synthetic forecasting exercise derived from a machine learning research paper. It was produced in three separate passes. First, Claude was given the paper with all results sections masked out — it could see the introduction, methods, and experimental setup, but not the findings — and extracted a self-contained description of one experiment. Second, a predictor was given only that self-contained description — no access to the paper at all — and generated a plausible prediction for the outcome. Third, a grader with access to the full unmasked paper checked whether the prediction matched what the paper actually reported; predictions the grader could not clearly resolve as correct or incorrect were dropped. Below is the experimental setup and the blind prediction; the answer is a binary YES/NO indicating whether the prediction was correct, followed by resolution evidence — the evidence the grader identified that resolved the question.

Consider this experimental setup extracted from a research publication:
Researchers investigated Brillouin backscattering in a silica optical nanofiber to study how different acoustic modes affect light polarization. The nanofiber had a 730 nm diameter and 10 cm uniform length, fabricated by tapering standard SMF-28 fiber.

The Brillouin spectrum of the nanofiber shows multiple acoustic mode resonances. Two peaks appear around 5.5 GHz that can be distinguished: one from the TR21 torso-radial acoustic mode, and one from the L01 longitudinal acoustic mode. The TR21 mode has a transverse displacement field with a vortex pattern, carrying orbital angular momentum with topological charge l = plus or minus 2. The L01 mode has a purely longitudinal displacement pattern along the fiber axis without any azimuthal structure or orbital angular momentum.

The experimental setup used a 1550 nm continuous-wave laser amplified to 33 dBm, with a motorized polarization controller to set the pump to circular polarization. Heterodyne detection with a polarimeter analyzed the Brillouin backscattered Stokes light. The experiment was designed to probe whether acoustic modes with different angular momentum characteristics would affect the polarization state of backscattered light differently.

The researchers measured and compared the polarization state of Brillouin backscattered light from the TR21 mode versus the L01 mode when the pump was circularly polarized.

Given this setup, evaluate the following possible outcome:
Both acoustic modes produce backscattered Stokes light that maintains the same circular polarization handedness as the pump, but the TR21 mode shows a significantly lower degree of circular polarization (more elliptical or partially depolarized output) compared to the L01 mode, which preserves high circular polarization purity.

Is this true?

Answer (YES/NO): NO